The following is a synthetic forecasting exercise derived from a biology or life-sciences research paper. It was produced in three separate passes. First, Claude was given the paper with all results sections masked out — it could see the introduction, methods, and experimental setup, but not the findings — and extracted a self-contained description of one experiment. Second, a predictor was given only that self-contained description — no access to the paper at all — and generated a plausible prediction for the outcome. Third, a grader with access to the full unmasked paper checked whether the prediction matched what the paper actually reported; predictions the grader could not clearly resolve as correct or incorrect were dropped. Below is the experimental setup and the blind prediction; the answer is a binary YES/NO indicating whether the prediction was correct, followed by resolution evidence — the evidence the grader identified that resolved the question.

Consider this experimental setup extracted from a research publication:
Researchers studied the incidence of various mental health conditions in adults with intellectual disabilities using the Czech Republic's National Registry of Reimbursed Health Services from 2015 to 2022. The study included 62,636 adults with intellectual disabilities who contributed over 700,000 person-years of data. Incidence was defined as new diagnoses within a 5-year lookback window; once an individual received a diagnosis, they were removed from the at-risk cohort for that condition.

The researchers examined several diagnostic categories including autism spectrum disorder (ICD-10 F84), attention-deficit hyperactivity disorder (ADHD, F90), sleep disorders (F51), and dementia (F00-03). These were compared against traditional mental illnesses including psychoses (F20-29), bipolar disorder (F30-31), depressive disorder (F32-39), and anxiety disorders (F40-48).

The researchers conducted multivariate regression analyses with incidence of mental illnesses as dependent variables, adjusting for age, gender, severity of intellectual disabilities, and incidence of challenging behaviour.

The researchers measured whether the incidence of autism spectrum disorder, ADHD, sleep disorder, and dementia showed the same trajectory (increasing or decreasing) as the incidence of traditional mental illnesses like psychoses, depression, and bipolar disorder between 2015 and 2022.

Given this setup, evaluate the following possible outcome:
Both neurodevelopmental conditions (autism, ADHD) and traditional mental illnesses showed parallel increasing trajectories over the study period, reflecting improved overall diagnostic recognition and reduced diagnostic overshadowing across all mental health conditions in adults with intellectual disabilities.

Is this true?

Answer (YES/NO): NO